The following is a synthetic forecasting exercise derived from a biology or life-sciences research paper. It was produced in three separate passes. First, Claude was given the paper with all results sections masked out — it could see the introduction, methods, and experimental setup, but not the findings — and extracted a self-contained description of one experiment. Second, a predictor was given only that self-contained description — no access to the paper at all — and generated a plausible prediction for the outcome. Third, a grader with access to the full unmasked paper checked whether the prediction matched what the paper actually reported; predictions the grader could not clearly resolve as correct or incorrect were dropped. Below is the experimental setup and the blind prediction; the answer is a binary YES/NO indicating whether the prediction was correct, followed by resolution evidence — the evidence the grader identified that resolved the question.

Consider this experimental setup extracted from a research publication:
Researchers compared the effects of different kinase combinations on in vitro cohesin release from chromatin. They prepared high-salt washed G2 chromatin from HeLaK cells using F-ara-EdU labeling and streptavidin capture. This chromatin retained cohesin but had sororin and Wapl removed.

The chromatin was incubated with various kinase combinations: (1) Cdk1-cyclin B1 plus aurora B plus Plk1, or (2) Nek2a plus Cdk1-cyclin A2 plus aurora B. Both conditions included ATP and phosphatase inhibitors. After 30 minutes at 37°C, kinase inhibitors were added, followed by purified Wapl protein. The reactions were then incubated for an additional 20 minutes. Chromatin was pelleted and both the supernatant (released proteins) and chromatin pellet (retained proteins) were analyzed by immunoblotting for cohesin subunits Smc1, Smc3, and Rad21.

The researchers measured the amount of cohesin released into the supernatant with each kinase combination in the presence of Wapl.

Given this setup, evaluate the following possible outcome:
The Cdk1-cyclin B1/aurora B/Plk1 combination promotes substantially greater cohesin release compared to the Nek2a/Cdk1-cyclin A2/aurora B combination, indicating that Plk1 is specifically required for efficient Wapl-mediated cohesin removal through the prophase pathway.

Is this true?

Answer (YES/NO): NO